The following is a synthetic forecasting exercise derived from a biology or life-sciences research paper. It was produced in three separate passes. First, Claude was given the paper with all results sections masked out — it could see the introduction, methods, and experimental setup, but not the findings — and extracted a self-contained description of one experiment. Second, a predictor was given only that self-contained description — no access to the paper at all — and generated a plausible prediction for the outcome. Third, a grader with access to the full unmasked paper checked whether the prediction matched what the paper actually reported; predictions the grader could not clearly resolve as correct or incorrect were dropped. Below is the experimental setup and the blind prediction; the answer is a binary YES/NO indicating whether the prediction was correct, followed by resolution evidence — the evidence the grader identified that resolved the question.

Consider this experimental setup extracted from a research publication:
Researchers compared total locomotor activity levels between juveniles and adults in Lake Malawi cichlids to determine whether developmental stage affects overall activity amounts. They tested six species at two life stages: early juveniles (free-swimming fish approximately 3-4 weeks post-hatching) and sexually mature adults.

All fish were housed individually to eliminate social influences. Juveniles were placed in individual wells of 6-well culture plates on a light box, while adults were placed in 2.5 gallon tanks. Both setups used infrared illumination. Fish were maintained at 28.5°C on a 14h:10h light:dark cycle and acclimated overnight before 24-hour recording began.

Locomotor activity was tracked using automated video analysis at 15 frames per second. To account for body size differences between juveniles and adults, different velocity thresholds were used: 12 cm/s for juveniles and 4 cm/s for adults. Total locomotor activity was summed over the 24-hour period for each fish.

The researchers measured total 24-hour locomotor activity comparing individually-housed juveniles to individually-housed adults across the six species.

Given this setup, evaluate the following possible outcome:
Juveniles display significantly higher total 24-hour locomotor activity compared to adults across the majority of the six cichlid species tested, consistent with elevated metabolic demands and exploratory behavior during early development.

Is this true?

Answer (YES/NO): NO